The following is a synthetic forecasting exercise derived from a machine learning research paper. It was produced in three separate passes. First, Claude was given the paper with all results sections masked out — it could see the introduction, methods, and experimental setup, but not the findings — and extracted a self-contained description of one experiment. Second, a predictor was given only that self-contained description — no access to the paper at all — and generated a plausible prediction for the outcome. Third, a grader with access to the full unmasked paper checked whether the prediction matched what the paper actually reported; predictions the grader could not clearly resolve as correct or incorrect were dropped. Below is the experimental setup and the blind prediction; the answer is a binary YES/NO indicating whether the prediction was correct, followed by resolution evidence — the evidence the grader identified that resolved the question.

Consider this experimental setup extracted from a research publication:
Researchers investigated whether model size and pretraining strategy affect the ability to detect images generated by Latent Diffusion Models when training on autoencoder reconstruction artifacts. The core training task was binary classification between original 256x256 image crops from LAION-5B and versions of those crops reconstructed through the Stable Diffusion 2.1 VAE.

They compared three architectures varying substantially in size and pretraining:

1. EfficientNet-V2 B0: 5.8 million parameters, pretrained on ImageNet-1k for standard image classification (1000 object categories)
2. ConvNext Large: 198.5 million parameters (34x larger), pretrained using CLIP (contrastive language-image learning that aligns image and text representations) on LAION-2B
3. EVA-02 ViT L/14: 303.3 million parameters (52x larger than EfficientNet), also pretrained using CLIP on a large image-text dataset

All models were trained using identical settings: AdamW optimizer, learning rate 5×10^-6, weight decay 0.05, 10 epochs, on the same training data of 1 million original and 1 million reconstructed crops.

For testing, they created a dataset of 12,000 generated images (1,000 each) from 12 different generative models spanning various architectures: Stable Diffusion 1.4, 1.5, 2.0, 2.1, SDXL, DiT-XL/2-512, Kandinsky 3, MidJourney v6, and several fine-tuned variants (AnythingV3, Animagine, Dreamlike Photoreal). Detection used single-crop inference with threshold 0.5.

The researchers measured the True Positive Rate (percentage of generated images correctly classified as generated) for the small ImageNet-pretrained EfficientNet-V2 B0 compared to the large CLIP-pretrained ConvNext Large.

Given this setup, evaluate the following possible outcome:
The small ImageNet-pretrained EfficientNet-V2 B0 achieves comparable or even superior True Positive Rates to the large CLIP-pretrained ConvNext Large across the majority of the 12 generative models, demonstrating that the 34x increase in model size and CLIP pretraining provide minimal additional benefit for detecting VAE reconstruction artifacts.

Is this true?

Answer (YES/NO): NO